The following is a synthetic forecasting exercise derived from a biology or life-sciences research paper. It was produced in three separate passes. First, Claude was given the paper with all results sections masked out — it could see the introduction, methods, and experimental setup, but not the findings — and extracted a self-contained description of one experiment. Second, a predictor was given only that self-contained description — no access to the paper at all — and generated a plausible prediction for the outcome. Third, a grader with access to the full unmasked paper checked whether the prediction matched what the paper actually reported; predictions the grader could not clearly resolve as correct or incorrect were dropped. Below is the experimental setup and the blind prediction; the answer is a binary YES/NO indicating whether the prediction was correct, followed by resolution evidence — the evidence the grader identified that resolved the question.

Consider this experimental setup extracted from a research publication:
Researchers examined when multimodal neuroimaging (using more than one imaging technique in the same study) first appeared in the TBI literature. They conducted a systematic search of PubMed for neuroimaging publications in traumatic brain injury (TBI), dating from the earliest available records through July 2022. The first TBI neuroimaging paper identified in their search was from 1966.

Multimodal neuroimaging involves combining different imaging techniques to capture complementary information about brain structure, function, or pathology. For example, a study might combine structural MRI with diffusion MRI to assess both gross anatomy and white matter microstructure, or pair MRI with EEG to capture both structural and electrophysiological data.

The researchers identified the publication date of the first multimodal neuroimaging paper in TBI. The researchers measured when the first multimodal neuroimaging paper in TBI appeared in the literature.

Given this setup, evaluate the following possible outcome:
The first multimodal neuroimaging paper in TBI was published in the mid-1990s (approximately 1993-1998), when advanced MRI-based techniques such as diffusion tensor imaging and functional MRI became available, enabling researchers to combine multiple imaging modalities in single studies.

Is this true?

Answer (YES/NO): NO